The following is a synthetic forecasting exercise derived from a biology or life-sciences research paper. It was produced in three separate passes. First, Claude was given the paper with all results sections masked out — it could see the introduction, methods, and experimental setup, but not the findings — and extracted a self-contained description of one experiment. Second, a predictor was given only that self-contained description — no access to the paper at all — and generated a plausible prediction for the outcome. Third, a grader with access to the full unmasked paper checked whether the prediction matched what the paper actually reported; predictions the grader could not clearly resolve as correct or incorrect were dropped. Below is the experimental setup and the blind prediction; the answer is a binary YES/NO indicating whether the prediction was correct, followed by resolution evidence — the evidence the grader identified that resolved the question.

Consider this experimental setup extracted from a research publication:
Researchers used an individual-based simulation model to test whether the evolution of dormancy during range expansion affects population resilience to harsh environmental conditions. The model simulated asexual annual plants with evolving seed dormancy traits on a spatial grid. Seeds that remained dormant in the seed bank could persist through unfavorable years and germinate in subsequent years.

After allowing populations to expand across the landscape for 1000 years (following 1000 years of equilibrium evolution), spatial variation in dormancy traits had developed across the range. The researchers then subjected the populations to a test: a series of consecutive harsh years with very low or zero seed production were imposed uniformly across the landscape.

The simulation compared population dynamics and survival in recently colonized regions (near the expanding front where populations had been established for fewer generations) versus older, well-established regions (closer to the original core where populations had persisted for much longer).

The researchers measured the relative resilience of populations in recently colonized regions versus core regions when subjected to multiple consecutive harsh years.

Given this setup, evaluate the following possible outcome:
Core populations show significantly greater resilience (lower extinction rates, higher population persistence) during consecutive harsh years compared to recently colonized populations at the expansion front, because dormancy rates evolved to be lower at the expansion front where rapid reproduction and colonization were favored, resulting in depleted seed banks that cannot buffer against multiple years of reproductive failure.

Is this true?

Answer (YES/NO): YES